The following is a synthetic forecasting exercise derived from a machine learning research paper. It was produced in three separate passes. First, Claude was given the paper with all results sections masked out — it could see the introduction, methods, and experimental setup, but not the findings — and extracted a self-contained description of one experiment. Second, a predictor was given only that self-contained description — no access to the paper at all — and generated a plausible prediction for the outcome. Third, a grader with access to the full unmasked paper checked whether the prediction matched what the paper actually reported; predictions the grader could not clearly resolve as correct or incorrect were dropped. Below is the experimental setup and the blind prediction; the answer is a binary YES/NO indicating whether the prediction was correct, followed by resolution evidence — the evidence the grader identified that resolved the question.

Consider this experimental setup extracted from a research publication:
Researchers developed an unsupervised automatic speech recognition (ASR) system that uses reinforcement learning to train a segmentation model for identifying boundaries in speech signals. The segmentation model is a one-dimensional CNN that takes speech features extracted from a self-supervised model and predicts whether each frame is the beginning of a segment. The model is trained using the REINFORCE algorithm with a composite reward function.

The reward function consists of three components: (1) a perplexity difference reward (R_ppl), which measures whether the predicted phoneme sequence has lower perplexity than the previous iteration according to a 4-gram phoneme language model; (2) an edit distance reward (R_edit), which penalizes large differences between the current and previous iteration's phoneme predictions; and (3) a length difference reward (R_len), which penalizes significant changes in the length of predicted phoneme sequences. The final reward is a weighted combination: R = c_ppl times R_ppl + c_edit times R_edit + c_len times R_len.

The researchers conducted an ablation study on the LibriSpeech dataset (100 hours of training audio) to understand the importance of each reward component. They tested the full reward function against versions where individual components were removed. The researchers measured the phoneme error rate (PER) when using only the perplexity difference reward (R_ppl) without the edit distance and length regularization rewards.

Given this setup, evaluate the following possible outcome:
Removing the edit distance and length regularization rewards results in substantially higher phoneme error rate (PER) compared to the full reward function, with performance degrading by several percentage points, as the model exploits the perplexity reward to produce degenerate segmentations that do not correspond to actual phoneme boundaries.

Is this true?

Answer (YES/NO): YES